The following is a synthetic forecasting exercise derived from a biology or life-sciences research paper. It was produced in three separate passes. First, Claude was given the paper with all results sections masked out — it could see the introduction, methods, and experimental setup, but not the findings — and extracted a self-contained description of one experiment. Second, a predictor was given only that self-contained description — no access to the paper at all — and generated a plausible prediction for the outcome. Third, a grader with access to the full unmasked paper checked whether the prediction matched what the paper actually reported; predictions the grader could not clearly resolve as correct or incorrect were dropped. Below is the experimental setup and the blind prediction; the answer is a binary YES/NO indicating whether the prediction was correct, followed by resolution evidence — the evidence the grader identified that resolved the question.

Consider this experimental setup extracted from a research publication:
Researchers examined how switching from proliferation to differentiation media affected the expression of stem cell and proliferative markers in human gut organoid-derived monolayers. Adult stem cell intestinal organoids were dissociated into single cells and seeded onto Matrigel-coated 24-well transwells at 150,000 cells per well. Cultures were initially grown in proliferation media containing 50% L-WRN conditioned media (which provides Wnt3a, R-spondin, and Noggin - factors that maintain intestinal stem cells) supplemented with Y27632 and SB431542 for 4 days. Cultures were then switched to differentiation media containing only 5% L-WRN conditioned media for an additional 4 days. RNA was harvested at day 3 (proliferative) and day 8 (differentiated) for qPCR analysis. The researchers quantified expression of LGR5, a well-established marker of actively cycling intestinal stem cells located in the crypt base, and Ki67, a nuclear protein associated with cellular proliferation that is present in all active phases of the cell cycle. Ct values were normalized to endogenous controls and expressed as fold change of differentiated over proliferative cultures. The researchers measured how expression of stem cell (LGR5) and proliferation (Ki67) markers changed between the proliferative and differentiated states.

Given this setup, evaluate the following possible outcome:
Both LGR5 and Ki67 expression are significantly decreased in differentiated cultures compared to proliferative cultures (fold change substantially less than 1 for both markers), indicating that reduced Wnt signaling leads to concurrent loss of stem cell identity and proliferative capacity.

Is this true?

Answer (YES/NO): YES